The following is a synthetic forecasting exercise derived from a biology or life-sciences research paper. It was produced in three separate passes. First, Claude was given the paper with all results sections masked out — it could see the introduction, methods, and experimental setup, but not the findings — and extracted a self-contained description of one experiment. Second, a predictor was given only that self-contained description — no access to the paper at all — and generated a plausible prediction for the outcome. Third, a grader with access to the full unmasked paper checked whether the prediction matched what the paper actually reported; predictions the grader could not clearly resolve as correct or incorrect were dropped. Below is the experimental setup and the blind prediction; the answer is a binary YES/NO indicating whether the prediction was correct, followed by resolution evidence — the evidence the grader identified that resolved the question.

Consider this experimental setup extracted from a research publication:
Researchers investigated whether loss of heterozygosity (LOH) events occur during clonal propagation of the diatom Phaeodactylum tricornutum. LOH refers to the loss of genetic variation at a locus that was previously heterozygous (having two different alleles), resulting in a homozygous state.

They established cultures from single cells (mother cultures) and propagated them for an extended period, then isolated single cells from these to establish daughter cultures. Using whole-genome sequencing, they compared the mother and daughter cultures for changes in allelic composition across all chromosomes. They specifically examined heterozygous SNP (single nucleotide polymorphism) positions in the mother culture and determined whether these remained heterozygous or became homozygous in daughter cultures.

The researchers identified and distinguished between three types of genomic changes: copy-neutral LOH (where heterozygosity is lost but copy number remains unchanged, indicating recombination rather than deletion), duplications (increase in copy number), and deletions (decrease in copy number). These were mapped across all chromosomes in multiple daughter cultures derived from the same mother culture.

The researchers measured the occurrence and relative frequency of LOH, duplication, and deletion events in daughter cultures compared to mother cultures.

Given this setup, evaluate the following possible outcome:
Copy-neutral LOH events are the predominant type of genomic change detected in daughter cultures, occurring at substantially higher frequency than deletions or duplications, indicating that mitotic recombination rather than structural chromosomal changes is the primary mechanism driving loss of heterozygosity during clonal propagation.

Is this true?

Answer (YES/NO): NO